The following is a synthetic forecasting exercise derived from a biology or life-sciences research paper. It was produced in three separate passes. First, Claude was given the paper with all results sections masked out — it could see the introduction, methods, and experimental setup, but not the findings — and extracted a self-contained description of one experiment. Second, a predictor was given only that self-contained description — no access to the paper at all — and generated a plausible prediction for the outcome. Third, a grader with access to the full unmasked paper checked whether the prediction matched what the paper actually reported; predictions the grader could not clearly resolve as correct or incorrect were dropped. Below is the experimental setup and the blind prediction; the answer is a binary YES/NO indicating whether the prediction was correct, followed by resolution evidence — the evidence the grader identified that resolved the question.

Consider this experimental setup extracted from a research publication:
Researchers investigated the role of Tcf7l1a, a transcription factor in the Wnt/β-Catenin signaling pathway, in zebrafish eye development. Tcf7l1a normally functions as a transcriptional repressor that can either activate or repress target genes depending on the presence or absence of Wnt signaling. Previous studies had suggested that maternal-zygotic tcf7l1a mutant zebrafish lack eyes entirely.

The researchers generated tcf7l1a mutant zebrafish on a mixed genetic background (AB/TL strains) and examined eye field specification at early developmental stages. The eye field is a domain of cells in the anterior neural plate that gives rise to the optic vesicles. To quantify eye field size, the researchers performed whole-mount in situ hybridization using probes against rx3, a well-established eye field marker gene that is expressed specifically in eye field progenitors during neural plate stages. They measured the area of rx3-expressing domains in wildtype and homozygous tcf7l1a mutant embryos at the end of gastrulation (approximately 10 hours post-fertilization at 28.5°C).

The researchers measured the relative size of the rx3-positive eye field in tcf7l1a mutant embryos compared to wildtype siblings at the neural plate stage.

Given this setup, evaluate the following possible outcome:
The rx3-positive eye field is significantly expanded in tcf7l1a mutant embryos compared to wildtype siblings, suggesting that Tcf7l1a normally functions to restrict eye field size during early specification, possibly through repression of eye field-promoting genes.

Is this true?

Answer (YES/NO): NO